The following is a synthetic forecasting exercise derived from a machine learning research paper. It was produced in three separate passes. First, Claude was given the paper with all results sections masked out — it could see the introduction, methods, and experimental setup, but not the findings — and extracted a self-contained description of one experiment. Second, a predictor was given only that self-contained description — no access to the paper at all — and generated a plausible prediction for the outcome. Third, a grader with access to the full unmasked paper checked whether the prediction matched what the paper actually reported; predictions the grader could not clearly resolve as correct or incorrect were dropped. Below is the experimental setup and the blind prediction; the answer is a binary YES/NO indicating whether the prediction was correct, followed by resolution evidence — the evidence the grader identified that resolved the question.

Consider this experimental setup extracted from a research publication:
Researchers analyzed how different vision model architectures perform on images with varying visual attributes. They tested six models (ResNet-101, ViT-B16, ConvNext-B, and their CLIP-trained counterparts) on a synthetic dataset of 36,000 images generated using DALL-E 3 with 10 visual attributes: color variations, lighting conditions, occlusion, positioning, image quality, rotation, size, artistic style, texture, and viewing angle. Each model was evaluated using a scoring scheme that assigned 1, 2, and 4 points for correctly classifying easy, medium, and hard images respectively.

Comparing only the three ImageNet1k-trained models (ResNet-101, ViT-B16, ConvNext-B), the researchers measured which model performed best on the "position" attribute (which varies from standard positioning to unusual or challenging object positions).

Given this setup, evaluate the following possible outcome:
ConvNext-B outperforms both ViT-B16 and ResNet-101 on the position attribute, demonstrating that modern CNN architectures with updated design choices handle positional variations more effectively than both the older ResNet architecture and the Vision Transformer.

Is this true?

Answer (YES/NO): YES